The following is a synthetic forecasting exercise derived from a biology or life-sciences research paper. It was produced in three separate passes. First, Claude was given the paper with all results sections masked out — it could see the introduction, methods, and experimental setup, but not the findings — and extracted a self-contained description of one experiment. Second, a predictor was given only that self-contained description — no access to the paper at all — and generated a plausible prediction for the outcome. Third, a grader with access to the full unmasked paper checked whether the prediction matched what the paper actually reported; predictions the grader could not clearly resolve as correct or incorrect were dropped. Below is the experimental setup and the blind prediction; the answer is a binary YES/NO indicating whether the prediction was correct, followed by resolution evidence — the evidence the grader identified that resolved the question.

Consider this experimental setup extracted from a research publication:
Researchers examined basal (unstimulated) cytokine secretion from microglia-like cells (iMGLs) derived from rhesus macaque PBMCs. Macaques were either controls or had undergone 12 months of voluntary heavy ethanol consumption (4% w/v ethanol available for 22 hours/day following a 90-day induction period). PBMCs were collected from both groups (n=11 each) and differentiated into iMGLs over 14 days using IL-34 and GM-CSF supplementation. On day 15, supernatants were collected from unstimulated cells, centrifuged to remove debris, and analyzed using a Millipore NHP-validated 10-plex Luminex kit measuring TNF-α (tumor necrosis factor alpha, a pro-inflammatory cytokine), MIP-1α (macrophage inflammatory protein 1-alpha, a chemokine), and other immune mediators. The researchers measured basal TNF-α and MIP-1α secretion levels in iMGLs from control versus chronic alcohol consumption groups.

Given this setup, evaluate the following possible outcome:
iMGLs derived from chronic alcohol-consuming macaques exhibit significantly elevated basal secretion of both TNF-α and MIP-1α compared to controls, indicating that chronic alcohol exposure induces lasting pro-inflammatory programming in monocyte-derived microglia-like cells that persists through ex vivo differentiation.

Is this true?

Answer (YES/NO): NO